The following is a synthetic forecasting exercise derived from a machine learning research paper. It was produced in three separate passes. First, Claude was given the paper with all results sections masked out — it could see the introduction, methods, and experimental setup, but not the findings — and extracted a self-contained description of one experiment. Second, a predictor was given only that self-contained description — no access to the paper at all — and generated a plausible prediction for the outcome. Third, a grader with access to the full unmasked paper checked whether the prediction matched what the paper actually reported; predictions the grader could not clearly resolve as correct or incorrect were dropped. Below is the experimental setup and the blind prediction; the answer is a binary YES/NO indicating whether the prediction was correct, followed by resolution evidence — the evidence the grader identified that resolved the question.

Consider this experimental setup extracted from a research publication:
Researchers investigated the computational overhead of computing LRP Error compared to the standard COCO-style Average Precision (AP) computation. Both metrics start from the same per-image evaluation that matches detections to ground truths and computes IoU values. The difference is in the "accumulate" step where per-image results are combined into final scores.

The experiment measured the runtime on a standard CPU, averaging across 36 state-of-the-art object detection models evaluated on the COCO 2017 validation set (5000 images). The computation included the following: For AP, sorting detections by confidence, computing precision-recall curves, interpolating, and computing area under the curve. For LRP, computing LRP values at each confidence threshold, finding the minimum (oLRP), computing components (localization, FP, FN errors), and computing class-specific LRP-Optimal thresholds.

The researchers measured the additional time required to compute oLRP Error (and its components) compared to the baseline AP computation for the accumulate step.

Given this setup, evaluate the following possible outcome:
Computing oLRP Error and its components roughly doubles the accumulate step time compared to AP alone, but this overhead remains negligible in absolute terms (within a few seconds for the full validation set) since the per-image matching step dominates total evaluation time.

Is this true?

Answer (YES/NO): NO